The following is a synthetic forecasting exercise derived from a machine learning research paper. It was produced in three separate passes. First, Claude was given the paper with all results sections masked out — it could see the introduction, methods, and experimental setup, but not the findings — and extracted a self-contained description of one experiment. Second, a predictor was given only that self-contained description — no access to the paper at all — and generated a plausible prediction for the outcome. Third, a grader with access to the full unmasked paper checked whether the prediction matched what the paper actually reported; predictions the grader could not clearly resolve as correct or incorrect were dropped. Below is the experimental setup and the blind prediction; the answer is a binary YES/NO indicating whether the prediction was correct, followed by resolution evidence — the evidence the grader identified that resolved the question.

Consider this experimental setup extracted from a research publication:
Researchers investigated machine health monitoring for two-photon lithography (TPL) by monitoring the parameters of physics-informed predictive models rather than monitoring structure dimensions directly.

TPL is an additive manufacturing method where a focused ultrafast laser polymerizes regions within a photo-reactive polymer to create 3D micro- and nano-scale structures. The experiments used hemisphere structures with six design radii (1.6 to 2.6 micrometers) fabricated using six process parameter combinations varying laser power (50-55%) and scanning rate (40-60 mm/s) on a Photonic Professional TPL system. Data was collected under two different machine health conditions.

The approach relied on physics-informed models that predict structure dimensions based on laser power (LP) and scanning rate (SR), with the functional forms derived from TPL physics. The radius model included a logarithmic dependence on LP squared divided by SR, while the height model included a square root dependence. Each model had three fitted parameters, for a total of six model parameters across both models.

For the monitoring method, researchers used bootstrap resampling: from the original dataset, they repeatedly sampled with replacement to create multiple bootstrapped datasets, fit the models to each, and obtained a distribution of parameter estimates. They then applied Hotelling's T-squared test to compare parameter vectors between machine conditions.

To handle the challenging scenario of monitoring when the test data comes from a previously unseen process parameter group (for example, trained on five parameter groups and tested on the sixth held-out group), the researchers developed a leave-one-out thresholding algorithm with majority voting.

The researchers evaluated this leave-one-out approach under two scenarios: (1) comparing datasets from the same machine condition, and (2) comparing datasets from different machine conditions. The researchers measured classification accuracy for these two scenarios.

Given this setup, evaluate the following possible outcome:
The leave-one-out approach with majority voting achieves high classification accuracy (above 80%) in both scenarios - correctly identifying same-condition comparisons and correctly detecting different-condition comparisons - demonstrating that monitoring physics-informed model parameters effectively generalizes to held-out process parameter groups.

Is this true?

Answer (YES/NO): YES